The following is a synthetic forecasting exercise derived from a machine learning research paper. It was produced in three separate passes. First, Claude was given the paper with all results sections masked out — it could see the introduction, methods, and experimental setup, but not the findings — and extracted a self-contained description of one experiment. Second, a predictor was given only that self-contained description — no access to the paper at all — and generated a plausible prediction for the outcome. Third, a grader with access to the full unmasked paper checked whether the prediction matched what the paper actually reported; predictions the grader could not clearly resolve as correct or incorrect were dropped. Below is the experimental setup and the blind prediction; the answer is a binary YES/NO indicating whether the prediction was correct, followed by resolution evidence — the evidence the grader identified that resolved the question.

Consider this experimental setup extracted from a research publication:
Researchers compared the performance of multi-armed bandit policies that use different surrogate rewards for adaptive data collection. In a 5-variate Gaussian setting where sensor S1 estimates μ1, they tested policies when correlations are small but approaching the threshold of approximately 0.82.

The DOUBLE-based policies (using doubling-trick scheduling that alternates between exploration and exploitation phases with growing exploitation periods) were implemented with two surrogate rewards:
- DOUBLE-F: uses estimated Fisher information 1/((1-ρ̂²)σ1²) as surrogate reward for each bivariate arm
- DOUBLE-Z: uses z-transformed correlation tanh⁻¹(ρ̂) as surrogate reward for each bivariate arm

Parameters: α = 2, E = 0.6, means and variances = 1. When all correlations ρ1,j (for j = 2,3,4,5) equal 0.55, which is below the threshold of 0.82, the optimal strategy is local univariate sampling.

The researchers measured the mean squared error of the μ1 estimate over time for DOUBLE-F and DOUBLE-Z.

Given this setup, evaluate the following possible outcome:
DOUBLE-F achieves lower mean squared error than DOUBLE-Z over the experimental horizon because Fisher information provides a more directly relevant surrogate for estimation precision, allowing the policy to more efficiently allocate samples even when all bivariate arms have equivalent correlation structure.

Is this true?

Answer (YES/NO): NO